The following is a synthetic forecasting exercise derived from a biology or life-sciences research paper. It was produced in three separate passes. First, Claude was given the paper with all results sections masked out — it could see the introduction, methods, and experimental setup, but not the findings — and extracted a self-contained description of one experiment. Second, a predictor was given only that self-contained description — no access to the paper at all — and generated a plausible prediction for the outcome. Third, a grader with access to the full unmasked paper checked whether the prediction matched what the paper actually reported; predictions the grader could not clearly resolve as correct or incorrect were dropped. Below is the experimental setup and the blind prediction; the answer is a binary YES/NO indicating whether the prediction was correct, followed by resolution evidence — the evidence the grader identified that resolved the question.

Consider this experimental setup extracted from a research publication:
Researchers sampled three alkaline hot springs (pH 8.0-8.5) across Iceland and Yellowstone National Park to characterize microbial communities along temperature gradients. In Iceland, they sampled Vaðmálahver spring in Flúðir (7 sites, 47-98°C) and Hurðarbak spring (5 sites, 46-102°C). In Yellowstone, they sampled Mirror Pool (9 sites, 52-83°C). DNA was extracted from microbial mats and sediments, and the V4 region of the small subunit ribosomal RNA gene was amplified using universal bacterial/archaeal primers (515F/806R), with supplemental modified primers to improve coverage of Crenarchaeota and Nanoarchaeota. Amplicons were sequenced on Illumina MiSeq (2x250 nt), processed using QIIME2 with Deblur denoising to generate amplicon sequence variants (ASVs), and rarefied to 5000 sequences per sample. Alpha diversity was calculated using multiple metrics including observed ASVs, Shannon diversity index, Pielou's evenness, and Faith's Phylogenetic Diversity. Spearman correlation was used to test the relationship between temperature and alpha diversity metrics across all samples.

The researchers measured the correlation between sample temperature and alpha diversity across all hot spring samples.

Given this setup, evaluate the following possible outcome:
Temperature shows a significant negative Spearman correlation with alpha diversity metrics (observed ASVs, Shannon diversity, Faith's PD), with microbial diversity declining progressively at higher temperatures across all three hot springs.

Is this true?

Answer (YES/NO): NO